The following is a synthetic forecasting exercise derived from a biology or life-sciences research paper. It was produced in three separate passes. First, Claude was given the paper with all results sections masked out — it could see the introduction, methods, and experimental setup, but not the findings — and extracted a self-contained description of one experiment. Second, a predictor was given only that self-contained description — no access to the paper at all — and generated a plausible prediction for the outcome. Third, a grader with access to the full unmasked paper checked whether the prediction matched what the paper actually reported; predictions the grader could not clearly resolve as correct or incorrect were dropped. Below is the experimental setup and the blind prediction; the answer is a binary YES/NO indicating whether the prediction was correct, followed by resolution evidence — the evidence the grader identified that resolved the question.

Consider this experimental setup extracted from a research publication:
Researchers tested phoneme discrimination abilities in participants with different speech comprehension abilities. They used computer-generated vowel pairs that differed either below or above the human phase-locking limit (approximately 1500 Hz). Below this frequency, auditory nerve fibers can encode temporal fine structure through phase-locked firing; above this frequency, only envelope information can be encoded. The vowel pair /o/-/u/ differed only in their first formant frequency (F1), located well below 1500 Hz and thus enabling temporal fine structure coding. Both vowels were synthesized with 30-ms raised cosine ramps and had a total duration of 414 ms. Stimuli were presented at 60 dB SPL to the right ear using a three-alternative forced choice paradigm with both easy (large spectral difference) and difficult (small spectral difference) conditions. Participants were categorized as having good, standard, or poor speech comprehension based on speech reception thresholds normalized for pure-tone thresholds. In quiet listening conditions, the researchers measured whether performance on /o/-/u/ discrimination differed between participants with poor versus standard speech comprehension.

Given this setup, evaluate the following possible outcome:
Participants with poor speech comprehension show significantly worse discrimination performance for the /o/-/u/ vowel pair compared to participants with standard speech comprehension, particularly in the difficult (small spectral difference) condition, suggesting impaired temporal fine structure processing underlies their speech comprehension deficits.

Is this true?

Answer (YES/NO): NO